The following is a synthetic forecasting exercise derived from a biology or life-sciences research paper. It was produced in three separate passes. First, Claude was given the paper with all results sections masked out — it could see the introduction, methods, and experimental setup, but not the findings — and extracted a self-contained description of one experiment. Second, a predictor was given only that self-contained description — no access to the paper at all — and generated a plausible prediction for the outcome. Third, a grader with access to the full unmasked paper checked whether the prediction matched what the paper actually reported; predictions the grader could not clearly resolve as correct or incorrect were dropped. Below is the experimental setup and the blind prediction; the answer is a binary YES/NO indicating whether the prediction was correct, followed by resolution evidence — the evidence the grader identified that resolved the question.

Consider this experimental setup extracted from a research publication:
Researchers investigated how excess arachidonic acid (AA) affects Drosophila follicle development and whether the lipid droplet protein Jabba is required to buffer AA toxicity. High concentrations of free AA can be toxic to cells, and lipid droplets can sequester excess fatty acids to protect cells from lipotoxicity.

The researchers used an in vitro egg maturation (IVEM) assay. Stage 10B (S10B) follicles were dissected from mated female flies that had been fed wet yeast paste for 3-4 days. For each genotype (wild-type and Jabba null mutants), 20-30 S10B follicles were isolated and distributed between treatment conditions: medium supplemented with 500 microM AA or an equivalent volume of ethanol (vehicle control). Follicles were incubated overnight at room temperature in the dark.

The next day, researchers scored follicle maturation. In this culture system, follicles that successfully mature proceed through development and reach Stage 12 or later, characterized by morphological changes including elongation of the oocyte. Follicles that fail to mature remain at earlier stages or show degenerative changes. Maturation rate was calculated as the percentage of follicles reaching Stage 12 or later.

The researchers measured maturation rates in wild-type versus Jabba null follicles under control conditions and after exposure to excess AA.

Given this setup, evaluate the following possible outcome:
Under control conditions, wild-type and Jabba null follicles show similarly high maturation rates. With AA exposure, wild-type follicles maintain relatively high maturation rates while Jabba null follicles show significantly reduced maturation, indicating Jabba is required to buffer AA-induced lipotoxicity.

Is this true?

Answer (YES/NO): NO